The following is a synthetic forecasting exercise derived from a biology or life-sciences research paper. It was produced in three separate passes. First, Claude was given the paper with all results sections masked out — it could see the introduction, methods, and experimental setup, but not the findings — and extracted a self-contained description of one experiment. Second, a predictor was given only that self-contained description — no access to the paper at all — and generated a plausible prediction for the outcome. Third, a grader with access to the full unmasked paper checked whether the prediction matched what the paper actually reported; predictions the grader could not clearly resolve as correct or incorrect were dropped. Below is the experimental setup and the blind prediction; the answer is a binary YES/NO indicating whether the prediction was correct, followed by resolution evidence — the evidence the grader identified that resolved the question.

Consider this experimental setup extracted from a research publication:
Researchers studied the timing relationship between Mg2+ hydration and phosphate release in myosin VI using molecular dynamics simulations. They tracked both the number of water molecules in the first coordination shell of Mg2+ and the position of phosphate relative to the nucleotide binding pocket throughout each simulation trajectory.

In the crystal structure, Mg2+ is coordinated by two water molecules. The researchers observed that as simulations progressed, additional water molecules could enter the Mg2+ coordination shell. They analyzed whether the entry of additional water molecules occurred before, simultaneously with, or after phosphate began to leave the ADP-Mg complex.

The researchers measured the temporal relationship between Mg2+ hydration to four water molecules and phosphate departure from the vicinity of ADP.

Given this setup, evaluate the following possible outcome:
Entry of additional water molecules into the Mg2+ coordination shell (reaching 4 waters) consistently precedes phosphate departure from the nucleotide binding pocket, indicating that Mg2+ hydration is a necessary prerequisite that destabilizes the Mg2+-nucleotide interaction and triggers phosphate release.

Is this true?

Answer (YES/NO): YES